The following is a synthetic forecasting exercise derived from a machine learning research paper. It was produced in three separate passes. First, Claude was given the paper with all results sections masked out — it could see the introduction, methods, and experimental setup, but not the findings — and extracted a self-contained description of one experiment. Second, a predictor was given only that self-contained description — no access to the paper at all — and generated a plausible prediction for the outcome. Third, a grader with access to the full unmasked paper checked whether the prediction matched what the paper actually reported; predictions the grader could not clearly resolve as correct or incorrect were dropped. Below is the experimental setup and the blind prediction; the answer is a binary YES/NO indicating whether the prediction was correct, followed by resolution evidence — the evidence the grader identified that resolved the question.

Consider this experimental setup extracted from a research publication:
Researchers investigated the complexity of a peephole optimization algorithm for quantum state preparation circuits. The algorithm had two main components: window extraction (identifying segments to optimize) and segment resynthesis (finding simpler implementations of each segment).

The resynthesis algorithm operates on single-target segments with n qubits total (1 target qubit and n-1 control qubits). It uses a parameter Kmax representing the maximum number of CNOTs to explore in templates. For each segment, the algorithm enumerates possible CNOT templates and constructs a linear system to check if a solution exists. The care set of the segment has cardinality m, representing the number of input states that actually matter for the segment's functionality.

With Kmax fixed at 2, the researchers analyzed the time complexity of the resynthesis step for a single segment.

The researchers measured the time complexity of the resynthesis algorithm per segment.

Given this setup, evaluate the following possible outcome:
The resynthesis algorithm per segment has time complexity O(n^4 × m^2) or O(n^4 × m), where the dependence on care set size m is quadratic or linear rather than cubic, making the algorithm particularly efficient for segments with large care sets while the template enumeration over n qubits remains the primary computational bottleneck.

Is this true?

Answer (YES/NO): NO